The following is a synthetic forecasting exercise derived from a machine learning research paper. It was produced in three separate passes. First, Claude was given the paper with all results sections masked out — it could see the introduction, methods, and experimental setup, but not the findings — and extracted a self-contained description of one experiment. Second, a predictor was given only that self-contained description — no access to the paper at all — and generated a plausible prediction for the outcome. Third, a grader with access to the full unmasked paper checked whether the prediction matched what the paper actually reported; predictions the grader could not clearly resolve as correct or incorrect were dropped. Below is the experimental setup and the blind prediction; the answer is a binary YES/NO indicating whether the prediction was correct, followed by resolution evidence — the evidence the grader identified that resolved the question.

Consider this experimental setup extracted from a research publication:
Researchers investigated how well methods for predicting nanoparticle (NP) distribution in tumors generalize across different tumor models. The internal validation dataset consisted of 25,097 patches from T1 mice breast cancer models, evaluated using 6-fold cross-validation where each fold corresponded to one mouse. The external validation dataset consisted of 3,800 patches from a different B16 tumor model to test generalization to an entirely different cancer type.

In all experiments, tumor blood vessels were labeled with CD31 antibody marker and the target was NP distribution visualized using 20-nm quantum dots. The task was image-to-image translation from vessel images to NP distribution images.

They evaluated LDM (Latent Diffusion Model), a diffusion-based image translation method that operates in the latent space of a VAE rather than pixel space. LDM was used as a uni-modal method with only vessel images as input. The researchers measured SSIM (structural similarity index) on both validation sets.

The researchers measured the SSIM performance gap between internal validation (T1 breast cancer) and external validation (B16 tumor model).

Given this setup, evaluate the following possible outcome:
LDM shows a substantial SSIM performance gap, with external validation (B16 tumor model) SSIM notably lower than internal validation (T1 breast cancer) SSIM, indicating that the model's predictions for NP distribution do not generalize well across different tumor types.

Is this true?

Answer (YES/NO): YES